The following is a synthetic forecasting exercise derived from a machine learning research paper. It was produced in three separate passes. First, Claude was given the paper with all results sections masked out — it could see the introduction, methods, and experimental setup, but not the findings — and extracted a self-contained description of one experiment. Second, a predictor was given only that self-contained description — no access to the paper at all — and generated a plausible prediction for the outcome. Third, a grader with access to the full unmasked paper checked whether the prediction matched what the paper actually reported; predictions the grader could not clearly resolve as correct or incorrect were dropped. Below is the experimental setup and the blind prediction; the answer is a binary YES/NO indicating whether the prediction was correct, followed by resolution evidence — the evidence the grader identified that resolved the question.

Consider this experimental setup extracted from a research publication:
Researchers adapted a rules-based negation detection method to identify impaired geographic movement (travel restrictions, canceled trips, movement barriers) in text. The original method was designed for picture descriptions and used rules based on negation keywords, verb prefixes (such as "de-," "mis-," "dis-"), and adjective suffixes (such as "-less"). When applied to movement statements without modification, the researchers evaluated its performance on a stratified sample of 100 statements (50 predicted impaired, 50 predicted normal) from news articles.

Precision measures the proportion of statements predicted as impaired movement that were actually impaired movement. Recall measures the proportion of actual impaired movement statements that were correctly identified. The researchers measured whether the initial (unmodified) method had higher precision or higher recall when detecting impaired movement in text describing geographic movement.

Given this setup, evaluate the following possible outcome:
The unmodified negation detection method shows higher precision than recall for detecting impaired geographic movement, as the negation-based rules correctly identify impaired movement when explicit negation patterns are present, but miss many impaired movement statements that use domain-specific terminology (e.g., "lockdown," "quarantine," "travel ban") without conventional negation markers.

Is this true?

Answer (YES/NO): NO